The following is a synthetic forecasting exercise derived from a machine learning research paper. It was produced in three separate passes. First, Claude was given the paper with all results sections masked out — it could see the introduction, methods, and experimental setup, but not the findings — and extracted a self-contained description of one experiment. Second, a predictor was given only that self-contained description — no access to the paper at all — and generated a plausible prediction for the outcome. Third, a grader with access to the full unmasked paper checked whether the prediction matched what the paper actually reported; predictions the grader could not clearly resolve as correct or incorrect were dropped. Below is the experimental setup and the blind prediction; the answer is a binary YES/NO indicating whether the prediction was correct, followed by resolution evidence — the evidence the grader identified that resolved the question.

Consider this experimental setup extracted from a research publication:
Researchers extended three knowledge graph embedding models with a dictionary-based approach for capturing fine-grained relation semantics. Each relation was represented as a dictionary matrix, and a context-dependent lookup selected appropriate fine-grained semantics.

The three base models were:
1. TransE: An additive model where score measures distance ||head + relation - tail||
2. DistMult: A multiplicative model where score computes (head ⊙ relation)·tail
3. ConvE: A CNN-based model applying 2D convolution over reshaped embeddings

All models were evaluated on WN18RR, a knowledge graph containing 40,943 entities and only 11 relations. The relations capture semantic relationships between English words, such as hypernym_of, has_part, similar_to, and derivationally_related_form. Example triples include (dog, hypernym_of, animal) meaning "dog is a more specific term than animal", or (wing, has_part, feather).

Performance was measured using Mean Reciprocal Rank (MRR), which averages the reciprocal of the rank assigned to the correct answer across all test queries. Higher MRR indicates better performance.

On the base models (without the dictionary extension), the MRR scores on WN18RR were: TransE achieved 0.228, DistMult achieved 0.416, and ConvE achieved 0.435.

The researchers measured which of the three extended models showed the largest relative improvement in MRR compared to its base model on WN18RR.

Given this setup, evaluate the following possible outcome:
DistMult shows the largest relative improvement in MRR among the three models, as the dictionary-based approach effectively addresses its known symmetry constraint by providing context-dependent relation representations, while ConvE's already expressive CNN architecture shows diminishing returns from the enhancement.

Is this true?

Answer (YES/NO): NO